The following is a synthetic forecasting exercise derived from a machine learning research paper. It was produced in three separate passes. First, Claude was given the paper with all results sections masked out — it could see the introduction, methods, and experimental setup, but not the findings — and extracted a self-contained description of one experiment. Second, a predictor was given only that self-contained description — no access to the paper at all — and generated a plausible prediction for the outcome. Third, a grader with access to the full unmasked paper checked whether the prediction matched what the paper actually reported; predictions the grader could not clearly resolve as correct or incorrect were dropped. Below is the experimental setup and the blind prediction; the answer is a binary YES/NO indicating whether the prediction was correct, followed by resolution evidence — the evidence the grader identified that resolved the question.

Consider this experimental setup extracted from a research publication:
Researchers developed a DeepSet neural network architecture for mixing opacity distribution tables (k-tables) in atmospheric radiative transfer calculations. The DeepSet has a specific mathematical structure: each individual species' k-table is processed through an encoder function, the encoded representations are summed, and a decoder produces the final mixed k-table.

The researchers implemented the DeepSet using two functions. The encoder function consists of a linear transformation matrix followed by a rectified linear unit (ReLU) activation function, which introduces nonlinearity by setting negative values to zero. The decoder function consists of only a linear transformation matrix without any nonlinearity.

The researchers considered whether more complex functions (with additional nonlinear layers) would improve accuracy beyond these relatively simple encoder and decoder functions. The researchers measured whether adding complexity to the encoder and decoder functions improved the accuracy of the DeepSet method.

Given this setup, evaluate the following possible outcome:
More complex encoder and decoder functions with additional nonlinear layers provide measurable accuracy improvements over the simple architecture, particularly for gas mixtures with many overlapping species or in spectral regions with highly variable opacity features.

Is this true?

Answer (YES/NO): NO